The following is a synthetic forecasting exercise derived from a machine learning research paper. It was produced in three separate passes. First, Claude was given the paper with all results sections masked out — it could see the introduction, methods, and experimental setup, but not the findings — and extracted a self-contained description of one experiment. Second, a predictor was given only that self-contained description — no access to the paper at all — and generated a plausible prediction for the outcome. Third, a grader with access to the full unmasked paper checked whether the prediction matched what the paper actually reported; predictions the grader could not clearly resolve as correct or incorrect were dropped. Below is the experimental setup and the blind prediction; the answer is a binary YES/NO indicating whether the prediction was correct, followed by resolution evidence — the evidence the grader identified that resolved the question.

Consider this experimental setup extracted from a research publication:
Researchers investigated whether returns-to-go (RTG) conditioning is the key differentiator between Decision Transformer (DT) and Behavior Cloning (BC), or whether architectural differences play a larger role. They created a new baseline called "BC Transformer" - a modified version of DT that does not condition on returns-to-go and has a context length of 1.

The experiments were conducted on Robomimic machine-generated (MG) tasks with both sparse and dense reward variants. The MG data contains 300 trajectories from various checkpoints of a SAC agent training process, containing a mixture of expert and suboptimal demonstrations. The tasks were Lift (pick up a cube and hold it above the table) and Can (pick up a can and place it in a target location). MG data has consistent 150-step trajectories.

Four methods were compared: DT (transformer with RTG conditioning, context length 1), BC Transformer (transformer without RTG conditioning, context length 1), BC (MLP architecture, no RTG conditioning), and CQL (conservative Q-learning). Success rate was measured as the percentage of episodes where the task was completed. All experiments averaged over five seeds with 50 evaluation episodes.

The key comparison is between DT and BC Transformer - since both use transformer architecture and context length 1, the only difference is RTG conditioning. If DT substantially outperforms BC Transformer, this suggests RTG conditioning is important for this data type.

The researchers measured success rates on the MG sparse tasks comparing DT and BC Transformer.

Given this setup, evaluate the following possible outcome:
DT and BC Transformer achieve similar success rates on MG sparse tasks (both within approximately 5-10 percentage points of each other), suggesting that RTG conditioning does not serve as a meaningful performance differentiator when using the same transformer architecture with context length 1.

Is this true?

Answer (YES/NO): NO